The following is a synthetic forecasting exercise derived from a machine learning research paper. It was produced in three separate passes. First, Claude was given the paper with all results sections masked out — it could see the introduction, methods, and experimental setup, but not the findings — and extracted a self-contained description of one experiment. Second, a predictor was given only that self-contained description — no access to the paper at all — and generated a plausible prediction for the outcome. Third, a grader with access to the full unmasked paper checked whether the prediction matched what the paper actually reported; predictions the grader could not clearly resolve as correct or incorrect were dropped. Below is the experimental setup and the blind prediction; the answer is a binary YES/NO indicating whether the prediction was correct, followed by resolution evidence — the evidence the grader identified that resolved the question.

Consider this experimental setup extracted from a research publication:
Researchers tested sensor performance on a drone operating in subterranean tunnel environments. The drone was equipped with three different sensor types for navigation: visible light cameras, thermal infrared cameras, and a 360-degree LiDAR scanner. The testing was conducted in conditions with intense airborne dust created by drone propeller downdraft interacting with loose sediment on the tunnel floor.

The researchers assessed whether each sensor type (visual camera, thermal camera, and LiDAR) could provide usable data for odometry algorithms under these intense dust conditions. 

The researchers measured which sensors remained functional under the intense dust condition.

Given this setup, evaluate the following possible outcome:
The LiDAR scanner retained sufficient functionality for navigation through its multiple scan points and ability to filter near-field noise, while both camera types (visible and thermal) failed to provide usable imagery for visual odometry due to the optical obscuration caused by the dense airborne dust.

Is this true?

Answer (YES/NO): NO